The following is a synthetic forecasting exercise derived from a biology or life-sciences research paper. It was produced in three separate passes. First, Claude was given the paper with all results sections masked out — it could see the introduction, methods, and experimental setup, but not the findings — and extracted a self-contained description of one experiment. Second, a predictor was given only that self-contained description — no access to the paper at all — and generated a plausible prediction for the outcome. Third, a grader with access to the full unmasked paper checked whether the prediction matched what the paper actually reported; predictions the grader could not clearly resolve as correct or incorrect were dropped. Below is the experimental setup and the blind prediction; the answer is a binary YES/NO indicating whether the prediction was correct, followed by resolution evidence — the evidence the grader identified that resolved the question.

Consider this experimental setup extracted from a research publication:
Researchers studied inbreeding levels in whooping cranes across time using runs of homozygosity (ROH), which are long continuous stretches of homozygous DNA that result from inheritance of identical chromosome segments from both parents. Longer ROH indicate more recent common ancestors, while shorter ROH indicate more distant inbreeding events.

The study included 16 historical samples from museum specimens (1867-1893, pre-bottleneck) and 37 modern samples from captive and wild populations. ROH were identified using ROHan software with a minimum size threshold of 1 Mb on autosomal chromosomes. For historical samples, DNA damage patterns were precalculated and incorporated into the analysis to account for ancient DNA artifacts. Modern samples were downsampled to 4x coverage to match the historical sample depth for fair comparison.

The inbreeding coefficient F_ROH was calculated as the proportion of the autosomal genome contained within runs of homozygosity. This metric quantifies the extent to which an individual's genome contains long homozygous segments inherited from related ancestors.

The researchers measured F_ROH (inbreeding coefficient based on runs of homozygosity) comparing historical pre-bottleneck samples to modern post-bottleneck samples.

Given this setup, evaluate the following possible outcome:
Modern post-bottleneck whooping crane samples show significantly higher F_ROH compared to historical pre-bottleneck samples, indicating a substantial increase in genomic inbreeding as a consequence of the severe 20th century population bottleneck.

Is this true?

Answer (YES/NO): YES